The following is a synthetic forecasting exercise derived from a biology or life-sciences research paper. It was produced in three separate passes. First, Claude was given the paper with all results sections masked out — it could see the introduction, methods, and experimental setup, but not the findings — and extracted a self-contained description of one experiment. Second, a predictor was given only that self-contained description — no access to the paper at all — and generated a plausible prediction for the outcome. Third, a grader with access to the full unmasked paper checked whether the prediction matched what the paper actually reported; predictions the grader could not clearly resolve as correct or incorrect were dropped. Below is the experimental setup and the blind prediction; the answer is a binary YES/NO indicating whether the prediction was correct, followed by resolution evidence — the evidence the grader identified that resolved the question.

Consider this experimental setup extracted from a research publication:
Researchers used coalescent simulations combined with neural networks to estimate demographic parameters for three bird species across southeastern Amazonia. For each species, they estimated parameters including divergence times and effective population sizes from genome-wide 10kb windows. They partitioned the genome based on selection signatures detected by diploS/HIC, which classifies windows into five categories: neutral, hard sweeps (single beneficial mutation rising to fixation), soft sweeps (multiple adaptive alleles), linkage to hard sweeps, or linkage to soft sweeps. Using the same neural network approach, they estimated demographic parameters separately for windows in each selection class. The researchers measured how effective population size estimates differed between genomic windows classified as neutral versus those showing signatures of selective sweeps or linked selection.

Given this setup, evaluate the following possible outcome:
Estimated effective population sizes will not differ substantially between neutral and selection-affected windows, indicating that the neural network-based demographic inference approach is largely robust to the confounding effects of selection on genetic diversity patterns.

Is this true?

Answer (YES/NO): NO